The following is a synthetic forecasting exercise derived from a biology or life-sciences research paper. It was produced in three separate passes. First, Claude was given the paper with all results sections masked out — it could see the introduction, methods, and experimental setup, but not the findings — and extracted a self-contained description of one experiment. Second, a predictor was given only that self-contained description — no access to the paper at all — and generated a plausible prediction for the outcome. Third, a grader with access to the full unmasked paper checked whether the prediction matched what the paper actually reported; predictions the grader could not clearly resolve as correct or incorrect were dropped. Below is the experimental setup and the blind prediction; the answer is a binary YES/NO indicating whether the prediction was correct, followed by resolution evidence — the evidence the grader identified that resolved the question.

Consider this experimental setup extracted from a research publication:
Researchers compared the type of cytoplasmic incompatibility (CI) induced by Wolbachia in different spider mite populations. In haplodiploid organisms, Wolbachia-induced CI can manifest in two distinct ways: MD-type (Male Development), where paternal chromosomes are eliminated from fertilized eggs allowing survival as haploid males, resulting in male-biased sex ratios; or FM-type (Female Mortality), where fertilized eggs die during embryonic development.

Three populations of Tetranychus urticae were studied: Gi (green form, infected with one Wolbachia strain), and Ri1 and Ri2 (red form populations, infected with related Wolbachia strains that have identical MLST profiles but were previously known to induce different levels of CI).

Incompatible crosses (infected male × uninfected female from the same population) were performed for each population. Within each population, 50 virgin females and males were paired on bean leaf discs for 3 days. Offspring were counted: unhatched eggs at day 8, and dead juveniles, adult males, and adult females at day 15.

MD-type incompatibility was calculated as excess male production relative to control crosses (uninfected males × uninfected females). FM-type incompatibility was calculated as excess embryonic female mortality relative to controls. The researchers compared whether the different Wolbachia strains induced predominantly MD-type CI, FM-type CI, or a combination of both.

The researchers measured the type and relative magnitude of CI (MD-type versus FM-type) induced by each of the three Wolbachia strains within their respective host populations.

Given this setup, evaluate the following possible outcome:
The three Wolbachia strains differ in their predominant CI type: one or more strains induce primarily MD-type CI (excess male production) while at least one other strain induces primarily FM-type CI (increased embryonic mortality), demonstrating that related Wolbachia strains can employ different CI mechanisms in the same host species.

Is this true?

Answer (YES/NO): NO